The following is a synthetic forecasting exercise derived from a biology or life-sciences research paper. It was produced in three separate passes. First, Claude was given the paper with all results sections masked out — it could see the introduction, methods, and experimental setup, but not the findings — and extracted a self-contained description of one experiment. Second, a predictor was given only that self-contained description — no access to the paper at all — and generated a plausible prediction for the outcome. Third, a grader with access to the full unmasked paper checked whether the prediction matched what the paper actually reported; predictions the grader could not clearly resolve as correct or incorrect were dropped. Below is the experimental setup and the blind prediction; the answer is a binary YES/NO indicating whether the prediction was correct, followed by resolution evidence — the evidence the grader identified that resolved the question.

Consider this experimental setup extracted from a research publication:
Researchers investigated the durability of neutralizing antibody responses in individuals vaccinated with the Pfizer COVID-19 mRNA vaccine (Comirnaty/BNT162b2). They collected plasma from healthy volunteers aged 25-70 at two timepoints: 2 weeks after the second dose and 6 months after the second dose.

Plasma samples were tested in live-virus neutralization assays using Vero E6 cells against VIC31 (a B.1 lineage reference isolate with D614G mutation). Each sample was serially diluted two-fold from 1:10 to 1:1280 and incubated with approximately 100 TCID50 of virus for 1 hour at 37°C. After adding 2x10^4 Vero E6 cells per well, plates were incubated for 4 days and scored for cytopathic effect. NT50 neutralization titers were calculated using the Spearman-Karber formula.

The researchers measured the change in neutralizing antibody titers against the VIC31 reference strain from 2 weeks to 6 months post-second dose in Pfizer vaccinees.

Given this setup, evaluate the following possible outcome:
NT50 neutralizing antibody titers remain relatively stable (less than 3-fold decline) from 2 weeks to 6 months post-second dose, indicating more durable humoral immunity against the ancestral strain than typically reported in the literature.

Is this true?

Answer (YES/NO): NO